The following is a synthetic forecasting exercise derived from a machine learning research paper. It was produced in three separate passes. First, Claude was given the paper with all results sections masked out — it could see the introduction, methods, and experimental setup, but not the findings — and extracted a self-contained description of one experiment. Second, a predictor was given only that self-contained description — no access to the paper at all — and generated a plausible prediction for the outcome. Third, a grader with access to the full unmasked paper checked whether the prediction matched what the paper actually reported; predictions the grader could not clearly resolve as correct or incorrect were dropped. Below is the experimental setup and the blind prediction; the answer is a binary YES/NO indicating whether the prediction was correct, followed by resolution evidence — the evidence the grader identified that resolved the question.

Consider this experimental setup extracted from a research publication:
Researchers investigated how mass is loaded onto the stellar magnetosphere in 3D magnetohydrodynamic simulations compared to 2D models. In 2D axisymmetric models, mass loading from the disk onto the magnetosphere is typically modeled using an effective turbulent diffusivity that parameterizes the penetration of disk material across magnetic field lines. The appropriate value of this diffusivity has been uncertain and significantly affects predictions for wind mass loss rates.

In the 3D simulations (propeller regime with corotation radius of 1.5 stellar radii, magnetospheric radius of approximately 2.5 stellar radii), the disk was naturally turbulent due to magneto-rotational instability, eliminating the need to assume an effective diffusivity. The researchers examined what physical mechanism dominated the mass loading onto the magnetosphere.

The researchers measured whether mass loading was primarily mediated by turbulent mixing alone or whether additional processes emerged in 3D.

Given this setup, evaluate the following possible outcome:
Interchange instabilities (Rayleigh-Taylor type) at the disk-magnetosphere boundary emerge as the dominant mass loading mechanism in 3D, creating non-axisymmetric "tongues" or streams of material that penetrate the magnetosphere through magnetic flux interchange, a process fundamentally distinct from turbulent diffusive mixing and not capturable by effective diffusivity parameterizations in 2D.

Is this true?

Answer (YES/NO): NO